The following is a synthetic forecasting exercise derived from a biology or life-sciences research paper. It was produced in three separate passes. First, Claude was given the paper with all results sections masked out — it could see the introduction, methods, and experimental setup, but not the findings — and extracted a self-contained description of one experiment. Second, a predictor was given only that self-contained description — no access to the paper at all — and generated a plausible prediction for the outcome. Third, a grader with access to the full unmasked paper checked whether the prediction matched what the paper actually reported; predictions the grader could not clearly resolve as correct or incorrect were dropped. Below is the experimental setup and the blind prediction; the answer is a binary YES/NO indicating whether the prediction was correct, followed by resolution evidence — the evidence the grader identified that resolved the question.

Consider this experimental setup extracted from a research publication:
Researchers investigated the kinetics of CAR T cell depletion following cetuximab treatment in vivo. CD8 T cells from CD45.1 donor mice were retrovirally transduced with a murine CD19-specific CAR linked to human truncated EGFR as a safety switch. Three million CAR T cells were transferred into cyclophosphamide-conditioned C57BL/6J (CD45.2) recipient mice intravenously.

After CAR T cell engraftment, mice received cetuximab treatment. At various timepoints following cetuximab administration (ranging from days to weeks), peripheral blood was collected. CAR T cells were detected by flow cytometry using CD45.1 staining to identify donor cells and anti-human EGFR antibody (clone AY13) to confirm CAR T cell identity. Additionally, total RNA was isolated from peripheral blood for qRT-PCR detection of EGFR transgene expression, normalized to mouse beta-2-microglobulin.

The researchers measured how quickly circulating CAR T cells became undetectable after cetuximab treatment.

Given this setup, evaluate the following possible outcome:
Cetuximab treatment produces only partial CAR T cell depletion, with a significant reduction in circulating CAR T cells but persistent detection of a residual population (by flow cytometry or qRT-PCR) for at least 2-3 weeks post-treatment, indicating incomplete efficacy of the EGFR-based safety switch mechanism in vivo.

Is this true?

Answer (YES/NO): NO